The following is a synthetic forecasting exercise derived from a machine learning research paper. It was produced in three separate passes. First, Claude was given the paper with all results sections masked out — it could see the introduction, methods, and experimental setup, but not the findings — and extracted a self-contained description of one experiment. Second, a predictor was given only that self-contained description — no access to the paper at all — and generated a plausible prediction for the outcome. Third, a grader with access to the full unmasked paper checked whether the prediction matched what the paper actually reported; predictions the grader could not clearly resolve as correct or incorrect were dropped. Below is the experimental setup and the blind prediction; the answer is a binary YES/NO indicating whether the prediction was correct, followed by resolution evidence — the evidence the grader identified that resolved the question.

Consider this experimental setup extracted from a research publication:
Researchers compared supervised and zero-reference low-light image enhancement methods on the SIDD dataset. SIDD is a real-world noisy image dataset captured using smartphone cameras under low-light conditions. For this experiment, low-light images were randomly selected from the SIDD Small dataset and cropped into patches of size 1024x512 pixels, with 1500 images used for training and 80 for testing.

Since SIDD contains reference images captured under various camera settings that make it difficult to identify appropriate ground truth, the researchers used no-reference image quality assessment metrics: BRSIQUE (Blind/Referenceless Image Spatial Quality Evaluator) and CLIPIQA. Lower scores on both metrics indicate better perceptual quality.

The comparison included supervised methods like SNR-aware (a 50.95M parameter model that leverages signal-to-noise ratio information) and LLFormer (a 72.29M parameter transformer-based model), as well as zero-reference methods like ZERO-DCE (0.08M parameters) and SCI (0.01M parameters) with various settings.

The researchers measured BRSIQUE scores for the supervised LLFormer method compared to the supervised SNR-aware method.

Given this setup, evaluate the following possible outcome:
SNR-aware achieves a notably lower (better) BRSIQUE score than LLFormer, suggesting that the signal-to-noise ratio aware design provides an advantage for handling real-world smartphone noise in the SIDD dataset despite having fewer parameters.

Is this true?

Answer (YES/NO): NO